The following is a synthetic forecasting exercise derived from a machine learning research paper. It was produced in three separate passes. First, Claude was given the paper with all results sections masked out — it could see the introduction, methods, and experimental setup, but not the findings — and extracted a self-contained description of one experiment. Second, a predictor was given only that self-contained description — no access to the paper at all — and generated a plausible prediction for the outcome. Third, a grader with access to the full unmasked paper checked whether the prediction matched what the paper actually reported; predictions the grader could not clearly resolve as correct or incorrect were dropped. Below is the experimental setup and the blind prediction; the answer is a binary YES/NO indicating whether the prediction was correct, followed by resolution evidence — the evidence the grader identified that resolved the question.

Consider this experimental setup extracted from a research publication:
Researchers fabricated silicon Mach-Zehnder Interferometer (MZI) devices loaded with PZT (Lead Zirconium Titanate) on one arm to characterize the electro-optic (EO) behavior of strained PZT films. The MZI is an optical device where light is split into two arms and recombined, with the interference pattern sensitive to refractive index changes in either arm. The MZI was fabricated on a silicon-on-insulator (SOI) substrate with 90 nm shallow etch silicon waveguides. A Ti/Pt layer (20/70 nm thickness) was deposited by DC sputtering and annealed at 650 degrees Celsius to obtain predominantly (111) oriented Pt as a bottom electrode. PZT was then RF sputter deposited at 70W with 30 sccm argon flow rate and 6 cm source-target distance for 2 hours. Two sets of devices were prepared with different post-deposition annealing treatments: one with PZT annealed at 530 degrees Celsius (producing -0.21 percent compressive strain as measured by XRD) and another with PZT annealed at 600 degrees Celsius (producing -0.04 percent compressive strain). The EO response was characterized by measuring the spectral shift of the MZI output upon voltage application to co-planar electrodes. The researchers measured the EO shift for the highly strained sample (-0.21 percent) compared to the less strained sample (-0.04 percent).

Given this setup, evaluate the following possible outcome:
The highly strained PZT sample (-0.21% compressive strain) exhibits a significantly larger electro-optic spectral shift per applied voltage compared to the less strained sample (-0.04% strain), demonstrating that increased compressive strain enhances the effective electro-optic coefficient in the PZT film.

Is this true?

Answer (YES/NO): YES